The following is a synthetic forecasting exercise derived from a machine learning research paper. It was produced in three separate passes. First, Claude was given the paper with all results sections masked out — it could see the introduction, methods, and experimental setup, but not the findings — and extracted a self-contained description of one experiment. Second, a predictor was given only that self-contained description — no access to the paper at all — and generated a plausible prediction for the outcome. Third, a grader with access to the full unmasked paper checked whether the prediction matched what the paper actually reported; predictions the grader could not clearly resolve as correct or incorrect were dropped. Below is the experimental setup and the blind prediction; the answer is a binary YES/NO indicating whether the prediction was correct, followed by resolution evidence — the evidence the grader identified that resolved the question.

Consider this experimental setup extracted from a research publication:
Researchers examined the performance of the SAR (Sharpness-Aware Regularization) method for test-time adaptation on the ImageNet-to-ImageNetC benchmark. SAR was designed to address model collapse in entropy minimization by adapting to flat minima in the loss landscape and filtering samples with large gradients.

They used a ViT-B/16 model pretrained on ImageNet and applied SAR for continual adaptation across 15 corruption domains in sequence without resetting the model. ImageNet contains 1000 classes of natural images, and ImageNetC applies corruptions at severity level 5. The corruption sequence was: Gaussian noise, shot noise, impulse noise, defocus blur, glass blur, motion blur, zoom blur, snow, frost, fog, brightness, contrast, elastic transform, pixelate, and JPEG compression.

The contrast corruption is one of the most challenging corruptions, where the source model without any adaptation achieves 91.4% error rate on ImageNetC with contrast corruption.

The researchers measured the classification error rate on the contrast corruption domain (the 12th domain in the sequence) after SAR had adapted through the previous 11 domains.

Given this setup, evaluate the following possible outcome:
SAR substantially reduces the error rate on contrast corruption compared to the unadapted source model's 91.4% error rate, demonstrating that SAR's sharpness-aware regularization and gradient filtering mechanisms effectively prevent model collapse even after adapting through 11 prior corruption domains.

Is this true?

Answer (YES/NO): YES